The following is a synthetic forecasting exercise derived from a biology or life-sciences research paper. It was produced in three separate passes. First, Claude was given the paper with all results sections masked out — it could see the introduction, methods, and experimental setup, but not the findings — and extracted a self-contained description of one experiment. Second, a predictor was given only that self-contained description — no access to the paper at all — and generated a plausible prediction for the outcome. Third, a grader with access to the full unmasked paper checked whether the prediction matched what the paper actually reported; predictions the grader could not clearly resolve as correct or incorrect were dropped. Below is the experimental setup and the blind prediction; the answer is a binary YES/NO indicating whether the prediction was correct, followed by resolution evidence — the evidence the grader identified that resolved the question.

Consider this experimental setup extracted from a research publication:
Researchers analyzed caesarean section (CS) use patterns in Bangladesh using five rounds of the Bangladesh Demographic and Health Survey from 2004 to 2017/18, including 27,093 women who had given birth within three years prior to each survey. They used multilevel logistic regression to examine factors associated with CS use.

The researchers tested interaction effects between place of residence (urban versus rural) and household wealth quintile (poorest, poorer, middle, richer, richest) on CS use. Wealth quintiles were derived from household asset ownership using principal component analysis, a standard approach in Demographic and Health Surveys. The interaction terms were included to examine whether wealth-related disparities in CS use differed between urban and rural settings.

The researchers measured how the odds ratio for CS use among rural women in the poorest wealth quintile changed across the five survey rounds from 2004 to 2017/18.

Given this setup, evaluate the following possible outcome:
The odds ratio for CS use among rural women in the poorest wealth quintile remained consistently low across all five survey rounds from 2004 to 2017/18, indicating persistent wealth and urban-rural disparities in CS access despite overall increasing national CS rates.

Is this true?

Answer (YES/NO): NO